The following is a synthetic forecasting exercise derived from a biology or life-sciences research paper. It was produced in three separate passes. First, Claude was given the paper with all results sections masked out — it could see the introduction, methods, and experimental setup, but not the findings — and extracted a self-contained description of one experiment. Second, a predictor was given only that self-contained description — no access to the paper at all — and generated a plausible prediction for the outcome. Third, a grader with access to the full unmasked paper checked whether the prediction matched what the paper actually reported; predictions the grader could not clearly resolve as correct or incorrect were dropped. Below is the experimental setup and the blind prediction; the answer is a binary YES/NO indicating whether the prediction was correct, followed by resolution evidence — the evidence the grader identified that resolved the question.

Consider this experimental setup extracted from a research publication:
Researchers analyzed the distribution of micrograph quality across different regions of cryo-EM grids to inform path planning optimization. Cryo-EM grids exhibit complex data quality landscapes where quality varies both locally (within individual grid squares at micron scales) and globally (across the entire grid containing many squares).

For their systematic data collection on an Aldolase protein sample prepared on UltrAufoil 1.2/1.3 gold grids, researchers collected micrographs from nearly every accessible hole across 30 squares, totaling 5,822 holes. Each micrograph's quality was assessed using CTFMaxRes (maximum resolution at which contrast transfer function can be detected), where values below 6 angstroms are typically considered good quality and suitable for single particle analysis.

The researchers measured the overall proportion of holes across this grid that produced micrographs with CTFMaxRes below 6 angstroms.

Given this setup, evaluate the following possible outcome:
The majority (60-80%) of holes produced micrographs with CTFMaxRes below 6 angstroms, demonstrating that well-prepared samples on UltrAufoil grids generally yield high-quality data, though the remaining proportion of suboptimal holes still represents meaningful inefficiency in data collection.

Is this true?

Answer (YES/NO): NO